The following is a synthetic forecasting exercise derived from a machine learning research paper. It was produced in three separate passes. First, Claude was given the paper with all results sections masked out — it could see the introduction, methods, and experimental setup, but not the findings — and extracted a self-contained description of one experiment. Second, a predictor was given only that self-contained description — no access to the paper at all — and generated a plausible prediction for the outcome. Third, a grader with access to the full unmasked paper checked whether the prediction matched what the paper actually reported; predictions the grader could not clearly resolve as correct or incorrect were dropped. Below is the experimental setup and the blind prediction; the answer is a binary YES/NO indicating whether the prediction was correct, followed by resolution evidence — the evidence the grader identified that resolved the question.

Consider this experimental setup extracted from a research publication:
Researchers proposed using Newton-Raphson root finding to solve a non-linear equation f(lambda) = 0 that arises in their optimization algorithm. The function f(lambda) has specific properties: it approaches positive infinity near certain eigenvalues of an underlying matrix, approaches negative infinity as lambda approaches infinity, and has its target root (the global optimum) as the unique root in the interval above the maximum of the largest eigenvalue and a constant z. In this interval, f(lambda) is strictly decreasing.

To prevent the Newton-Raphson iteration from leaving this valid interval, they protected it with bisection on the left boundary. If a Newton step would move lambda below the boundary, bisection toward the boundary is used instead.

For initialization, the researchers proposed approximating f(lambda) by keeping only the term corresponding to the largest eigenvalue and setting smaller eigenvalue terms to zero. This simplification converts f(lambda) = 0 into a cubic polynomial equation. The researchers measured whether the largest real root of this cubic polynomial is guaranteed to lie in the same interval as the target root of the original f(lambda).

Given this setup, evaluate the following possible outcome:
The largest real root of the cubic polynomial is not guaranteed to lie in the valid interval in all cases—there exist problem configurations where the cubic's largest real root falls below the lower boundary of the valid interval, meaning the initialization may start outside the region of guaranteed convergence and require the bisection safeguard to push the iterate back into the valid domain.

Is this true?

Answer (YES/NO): NO